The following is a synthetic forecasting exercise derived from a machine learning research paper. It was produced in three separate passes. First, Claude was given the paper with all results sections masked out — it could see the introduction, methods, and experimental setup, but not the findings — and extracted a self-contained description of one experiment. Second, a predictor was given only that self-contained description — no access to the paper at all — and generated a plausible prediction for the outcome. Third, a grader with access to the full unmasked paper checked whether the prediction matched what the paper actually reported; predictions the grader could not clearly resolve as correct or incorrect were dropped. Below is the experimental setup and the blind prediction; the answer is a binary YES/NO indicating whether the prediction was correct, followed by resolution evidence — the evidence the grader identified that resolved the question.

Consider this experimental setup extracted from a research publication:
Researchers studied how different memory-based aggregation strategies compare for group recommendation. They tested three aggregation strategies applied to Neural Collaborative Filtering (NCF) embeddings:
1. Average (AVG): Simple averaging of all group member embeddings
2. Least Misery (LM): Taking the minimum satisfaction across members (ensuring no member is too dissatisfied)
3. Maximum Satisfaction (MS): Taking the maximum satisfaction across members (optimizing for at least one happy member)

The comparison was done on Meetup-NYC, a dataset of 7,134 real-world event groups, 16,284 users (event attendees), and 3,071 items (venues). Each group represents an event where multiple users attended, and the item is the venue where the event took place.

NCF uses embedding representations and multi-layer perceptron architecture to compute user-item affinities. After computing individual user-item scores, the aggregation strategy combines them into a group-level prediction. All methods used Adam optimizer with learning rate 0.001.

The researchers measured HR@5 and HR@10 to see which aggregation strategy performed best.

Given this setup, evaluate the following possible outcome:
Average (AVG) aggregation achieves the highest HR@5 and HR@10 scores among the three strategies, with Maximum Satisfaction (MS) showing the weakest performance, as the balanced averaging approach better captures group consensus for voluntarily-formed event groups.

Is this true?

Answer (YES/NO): NO